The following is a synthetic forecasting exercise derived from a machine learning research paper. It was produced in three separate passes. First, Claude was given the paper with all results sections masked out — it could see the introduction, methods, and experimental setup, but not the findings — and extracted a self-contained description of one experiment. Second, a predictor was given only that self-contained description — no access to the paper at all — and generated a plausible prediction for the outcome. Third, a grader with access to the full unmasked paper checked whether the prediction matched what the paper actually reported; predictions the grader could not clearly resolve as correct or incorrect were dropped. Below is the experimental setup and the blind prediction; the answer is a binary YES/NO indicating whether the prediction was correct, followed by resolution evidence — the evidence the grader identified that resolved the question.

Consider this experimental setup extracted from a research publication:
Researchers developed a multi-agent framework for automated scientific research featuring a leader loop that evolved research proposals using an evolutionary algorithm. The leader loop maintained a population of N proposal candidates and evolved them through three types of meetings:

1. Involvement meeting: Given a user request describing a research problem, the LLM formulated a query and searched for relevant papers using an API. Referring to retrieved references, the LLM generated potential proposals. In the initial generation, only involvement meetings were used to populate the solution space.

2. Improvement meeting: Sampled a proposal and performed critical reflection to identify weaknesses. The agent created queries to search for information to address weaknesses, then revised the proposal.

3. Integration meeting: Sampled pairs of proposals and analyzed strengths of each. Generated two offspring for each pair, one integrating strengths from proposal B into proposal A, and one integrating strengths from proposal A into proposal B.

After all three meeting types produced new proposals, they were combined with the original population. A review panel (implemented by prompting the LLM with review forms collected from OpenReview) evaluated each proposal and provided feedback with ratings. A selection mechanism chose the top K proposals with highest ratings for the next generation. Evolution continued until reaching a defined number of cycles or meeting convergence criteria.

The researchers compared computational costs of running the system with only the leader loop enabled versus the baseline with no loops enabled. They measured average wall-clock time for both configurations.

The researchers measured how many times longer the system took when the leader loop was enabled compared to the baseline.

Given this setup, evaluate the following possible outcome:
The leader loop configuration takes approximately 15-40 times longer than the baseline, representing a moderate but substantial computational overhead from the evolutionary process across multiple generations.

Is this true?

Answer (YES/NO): NO